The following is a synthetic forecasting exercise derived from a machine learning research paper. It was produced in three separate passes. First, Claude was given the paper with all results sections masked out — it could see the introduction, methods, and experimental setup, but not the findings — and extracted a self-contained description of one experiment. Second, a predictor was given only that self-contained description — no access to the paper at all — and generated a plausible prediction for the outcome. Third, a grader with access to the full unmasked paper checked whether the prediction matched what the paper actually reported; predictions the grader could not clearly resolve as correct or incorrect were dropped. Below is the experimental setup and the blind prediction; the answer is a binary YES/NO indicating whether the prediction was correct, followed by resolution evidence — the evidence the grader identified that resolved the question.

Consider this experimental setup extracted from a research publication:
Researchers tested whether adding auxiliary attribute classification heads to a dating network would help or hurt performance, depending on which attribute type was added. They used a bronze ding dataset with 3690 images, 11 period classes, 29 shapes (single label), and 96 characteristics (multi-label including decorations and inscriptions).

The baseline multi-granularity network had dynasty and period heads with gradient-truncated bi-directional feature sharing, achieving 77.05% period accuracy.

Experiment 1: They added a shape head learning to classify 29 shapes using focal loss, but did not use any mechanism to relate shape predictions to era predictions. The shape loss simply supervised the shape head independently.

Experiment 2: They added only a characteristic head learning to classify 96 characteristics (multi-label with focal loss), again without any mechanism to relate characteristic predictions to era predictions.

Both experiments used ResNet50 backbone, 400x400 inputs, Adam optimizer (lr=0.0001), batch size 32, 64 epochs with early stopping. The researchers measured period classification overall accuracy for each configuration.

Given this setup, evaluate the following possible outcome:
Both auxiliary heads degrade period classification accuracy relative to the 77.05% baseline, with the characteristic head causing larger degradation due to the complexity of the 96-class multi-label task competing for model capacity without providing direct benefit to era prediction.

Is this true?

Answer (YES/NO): NO